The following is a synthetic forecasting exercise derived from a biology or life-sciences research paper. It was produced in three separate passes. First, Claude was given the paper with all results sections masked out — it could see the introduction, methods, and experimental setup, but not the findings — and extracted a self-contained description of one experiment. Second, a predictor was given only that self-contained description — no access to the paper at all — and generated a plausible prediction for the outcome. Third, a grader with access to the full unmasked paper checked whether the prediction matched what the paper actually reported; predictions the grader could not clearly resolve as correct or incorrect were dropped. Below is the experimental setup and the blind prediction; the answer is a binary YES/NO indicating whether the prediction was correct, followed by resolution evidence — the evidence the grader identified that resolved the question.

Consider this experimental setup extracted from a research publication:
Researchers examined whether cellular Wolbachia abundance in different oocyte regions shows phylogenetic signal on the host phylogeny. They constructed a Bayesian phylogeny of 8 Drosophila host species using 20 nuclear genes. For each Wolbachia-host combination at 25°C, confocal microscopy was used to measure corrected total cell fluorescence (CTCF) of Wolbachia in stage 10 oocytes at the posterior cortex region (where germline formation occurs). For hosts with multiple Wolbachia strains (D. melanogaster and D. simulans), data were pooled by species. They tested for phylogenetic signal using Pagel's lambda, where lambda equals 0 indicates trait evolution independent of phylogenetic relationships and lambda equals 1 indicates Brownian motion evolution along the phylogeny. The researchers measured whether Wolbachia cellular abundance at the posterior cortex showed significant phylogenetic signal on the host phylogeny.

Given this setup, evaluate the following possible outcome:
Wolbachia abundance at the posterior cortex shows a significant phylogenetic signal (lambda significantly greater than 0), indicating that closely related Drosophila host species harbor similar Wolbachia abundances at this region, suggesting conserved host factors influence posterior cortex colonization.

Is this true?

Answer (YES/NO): NO